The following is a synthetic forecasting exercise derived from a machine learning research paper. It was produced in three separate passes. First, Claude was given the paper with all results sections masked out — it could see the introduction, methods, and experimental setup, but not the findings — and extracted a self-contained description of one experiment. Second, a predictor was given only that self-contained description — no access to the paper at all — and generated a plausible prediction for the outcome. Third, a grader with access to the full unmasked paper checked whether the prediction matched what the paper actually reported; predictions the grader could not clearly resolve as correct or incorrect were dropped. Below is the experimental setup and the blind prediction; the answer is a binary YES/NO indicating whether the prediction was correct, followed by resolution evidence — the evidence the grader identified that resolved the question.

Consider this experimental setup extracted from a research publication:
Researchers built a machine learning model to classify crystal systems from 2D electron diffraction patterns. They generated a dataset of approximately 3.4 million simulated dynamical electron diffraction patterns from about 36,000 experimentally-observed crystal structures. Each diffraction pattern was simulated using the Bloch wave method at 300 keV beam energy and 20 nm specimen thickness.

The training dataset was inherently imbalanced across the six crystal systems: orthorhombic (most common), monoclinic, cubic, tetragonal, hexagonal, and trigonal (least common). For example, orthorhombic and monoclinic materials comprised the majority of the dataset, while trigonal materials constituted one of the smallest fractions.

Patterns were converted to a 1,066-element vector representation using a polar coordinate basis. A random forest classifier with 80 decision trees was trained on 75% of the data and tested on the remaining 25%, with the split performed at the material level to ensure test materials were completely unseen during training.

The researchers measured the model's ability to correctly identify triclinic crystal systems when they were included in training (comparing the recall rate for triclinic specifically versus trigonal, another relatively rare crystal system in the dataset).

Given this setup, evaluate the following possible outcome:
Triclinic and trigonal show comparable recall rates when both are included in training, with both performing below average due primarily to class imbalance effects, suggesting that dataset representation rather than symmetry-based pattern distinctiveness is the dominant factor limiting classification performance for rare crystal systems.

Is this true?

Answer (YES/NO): NO